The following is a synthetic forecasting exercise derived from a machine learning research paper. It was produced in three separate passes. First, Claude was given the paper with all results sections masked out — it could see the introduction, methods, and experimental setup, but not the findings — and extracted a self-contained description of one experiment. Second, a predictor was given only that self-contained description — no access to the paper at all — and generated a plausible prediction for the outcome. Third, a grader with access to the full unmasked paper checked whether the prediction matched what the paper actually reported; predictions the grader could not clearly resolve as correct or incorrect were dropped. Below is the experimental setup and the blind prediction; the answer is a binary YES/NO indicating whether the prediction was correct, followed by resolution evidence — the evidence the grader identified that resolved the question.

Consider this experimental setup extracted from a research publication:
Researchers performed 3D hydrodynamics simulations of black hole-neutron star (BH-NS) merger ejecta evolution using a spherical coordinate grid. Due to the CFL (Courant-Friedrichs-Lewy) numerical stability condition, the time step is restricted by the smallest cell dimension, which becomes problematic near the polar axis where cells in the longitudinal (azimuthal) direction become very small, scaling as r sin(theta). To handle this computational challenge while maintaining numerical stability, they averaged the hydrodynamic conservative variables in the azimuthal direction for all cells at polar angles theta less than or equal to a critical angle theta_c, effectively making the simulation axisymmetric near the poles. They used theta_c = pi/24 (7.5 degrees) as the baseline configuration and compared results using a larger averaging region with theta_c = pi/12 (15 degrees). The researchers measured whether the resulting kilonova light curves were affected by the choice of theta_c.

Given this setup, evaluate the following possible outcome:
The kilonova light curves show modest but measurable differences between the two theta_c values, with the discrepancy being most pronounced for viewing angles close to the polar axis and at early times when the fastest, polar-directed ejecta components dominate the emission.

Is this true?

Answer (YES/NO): NO